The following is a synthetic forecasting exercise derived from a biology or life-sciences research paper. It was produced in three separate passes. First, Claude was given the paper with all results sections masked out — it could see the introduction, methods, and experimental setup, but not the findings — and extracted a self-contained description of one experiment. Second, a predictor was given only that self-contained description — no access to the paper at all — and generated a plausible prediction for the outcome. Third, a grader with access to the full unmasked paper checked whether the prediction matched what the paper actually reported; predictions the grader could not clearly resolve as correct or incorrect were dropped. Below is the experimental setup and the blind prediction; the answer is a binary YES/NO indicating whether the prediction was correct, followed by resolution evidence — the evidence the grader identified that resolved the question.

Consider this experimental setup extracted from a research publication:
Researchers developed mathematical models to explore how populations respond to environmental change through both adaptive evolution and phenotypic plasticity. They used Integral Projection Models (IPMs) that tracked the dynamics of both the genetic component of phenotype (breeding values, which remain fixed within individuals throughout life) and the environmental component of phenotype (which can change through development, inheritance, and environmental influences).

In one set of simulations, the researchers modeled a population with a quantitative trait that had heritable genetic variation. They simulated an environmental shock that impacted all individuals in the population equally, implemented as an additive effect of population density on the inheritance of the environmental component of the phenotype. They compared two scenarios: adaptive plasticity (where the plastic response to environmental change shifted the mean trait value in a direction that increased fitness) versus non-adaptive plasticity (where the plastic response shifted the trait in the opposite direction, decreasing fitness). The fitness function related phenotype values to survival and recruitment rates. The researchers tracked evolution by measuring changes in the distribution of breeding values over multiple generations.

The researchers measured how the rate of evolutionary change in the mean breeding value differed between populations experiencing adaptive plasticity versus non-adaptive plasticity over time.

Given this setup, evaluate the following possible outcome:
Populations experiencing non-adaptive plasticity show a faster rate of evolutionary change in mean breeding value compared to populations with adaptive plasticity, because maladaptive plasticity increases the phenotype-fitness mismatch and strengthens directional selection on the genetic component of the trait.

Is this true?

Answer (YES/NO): NO